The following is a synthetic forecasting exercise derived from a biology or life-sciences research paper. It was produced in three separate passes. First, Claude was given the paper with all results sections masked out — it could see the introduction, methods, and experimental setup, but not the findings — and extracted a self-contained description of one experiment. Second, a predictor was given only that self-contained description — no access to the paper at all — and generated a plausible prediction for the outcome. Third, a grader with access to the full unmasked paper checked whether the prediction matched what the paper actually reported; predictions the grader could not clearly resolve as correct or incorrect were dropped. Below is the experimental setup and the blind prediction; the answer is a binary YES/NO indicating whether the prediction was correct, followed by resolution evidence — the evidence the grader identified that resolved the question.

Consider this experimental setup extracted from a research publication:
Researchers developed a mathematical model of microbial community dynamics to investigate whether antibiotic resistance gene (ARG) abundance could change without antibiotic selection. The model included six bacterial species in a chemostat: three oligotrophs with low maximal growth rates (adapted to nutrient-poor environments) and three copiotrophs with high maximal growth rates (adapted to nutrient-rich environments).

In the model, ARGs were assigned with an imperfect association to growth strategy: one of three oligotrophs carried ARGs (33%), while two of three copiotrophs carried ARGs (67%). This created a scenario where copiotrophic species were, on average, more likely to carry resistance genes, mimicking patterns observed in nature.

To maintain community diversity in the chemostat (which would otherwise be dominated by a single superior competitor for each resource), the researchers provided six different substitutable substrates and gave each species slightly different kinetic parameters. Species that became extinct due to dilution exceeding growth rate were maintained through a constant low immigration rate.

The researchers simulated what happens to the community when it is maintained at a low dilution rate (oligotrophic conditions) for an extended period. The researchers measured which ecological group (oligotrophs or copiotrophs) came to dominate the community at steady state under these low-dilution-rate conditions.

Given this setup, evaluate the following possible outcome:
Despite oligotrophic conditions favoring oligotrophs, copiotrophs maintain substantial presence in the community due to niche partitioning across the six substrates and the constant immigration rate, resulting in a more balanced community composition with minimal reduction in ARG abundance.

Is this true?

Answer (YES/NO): NO